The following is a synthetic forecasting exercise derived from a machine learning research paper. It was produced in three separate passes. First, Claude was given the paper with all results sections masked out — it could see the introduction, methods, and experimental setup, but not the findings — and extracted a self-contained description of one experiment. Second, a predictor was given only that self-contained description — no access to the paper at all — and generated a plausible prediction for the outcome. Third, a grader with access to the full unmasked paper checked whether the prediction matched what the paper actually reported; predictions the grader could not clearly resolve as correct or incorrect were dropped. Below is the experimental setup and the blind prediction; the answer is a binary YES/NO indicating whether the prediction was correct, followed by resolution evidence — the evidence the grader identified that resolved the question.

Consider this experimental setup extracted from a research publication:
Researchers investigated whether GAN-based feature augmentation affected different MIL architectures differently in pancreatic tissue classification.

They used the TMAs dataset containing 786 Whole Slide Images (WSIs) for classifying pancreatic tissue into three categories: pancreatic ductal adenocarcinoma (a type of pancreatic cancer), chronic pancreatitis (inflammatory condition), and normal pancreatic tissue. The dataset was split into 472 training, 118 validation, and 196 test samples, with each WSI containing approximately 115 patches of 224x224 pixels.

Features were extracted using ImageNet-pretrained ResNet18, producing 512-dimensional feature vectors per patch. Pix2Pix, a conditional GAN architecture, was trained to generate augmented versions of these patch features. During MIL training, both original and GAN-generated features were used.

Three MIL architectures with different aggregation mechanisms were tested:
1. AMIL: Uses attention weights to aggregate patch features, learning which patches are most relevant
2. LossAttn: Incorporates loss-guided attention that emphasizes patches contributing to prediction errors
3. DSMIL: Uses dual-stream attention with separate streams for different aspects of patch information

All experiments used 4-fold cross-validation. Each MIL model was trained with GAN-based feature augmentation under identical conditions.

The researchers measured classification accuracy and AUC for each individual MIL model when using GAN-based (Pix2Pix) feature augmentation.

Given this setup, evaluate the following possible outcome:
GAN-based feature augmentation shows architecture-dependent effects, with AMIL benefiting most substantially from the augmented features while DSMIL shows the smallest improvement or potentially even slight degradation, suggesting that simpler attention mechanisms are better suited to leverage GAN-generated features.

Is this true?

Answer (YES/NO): NO